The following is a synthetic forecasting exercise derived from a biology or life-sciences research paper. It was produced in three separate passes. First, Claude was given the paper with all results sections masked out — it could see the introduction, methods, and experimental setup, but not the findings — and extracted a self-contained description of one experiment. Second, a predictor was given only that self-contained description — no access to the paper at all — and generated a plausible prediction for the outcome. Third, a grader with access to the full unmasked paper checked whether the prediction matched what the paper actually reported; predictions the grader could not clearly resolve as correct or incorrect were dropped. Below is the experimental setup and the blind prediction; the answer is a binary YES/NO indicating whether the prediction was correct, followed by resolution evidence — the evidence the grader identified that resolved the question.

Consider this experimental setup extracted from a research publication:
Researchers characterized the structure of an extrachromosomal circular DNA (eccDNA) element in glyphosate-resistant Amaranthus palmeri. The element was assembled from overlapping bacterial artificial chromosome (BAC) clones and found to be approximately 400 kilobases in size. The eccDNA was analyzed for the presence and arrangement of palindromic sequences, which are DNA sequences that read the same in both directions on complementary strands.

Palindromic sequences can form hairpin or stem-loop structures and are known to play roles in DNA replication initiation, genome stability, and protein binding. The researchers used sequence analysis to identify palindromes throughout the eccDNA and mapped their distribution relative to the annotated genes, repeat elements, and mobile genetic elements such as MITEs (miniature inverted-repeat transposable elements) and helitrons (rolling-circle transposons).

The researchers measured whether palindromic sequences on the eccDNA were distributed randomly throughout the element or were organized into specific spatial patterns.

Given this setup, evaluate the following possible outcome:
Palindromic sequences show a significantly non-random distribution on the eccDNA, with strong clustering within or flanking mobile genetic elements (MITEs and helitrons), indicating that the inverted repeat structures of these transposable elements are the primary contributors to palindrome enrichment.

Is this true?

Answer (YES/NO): NO